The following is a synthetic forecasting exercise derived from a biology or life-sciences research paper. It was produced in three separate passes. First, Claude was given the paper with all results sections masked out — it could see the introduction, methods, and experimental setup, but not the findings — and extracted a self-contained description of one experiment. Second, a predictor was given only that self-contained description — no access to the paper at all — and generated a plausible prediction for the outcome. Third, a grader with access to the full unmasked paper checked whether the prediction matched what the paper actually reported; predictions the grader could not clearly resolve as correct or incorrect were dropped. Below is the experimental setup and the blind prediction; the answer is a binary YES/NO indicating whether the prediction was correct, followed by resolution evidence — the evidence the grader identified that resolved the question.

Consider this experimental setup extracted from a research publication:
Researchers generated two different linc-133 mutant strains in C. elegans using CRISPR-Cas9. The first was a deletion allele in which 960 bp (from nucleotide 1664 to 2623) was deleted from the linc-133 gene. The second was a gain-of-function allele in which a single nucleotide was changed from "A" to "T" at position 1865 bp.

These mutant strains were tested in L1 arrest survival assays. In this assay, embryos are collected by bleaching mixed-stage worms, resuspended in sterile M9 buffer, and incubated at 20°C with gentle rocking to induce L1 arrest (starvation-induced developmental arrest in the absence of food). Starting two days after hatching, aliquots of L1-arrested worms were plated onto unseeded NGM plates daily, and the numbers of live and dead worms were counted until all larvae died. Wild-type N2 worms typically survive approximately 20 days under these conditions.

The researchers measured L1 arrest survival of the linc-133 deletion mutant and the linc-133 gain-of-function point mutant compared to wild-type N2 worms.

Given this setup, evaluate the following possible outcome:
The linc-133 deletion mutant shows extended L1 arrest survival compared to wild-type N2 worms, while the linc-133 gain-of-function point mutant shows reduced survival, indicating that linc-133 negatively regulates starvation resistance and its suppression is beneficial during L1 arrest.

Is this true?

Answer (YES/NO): NO